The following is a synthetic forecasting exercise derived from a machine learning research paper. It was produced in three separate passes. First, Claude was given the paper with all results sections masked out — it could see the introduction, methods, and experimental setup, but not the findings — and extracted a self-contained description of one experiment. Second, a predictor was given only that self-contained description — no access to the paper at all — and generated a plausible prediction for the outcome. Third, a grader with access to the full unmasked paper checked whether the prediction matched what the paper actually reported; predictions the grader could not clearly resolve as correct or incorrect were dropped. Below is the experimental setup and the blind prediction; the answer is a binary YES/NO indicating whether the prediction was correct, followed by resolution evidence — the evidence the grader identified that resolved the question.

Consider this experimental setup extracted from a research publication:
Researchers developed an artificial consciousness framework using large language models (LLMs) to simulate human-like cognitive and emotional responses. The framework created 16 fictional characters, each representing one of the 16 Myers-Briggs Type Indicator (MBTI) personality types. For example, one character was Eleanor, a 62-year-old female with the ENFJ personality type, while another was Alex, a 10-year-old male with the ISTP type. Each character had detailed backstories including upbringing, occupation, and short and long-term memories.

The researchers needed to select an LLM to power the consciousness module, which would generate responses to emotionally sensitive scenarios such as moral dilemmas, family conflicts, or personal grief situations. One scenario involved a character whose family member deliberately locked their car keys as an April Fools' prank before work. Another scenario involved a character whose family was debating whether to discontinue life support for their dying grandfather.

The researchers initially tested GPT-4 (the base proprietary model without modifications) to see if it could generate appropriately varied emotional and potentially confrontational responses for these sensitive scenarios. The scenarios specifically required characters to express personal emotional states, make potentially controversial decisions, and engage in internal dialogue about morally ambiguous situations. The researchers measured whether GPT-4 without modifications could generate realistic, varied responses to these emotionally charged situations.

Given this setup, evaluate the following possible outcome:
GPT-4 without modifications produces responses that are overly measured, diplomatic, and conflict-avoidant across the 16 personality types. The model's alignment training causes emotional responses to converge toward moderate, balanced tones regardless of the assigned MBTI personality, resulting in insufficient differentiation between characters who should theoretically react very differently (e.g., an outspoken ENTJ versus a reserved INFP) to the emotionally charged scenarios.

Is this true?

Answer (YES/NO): NO